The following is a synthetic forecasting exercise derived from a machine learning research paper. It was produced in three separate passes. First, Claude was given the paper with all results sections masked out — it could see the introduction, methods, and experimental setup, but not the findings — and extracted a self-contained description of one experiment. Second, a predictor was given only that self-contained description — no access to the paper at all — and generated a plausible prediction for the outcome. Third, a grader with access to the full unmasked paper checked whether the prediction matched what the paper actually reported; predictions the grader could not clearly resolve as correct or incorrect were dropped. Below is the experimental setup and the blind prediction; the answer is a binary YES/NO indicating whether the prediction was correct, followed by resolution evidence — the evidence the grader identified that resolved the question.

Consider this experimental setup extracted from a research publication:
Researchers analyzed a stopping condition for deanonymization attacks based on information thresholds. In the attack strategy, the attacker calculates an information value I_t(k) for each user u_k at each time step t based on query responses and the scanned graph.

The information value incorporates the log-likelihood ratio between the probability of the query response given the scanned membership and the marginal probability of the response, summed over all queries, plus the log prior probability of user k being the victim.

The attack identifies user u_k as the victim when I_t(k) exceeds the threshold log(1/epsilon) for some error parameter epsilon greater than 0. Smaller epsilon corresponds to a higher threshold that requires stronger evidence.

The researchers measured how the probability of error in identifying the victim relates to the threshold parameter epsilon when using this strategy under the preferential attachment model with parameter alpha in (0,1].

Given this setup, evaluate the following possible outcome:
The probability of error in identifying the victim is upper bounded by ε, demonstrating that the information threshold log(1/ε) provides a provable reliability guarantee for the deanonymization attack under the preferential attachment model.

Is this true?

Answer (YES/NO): NO